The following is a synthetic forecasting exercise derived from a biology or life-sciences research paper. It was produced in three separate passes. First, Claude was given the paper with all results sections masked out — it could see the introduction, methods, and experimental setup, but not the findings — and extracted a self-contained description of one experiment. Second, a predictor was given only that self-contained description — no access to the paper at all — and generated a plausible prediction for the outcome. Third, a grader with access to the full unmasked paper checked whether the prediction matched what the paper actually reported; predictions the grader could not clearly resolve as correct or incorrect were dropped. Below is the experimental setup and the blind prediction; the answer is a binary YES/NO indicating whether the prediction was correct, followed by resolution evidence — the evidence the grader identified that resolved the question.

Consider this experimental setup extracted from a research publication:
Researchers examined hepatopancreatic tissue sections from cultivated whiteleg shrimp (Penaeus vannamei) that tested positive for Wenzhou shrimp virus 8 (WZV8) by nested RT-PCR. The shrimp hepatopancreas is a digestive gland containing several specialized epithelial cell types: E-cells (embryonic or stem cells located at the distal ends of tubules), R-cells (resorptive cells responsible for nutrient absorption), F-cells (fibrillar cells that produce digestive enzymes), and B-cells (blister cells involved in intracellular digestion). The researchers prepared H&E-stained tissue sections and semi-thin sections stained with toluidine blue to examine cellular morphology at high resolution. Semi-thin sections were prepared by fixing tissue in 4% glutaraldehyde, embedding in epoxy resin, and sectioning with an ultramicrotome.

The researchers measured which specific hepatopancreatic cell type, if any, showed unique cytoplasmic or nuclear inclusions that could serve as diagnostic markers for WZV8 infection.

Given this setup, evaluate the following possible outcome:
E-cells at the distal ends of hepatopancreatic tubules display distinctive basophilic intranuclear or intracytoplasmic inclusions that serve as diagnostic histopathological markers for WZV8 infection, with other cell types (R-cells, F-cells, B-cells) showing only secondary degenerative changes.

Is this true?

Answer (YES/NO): NO